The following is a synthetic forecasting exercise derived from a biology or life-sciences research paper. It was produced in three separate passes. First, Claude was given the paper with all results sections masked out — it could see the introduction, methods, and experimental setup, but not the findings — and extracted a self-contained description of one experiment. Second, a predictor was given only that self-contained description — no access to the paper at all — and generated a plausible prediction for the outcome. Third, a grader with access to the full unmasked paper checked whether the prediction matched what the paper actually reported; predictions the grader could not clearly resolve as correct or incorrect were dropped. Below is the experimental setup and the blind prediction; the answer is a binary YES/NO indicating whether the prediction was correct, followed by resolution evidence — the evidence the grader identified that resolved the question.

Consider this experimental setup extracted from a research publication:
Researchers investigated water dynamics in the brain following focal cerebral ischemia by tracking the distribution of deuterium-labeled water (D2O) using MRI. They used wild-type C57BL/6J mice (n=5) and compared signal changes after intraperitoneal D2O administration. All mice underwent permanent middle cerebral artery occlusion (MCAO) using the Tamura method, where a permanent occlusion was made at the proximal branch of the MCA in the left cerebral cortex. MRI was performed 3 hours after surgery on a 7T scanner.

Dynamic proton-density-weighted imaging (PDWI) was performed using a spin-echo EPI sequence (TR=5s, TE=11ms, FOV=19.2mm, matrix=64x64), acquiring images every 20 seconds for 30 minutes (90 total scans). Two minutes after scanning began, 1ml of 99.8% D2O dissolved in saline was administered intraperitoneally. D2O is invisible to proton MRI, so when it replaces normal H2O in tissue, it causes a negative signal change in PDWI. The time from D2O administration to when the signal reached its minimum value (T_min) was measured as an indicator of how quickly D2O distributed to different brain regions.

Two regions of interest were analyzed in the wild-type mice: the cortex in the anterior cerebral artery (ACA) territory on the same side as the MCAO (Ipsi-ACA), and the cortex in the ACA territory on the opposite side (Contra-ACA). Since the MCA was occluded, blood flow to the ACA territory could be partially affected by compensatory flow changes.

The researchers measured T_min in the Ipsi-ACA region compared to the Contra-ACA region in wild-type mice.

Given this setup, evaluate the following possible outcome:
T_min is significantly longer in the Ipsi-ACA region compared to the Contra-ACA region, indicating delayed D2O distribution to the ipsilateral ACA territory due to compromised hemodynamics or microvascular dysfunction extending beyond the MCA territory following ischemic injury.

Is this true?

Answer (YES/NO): NO